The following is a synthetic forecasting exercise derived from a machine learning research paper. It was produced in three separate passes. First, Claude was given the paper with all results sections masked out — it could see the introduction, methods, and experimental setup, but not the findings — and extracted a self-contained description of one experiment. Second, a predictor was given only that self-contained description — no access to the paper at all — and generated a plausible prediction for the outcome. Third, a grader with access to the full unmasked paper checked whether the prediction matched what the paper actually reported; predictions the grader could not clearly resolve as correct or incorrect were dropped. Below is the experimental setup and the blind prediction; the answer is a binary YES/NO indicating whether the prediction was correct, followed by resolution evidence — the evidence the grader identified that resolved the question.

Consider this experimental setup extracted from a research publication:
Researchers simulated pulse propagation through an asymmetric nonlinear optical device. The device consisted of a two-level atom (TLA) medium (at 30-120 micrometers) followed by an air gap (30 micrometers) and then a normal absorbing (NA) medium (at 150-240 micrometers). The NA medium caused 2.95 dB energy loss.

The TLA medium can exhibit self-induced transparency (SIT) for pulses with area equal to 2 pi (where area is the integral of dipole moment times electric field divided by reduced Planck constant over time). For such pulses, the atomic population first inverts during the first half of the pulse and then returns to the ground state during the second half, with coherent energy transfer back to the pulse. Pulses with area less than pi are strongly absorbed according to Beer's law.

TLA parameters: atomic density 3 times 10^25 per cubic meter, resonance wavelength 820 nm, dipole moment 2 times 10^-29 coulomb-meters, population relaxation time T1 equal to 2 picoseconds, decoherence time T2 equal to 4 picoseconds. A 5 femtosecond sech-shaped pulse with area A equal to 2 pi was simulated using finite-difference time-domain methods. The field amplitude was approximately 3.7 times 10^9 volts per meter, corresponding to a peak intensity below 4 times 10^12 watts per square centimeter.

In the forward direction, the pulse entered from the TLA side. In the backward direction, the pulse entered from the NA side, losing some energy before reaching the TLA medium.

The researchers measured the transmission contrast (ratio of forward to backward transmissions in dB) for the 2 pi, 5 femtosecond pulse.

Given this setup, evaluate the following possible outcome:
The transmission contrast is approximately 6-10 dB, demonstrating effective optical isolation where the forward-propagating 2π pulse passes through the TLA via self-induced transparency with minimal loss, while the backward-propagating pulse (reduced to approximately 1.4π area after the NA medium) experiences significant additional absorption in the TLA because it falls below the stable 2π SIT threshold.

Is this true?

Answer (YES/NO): NO